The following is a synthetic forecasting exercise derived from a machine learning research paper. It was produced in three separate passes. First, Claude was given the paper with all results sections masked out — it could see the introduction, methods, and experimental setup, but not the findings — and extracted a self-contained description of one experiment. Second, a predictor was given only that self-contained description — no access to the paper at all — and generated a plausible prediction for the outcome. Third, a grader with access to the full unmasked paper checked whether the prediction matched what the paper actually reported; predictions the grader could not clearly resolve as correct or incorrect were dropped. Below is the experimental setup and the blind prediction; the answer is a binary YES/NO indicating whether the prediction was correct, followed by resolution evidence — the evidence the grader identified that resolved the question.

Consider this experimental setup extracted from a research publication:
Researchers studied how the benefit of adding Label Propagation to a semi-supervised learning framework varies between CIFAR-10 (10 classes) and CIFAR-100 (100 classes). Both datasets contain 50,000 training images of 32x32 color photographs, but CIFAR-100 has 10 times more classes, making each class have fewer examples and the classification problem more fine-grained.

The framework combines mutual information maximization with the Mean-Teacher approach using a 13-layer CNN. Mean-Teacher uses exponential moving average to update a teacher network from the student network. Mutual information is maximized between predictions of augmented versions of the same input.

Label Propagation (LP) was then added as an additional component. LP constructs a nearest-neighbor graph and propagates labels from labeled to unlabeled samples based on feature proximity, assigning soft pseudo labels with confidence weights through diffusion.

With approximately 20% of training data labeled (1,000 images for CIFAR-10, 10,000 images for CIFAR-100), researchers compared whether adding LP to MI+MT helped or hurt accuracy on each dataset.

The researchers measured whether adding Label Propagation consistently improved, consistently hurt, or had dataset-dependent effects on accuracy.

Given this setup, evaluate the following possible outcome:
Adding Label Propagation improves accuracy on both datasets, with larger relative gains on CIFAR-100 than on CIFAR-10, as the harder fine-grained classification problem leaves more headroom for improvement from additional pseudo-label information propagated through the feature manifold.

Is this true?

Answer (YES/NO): NO